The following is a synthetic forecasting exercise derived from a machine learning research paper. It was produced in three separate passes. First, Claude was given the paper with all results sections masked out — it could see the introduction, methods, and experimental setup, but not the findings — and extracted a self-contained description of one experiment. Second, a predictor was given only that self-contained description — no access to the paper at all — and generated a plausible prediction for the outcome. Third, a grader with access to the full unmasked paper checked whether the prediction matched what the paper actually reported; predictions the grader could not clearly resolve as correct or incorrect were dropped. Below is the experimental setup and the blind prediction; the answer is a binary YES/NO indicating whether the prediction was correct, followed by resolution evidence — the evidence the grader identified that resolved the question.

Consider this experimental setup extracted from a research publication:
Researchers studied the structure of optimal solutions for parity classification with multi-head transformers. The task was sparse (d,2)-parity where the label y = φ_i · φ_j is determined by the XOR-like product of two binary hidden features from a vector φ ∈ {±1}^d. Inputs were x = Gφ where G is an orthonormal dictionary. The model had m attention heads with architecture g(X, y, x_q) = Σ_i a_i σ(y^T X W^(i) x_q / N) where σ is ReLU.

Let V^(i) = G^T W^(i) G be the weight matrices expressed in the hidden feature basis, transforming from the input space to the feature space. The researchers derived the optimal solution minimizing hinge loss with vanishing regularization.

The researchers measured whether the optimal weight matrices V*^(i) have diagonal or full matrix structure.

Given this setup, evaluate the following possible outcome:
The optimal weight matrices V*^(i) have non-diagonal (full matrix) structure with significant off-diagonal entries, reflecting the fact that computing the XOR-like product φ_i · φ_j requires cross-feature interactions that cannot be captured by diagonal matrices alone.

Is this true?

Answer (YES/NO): NO